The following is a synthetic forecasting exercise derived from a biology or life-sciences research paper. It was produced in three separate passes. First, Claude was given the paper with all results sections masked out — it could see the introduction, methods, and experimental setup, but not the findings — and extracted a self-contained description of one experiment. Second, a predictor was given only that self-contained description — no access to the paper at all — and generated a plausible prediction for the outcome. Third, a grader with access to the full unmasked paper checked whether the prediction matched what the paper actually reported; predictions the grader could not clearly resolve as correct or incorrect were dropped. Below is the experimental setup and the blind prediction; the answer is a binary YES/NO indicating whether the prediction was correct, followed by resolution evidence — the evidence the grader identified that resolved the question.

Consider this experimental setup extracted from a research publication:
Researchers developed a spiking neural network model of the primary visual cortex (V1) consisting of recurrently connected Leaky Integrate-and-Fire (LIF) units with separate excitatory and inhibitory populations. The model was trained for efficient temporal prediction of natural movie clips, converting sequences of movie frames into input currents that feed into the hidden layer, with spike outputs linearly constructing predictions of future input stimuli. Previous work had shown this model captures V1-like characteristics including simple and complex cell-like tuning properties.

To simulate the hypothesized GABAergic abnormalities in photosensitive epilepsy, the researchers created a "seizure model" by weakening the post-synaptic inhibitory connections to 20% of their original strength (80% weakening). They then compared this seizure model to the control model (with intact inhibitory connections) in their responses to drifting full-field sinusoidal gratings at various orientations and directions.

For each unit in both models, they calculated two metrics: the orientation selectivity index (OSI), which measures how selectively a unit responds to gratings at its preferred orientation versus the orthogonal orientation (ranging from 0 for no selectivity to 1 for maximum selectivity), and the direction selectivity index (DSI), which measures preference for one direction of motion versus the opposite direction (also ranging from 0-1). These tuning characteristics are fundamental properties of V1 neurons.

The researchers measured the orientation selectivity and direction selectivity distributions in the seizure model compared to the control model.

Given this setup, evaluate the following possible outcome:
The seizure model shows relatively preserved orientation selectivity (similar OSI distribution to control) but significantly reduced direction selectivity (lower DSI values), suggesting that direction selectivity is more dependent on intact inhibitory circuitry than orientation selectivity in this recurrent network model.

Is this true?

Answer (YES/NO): NO